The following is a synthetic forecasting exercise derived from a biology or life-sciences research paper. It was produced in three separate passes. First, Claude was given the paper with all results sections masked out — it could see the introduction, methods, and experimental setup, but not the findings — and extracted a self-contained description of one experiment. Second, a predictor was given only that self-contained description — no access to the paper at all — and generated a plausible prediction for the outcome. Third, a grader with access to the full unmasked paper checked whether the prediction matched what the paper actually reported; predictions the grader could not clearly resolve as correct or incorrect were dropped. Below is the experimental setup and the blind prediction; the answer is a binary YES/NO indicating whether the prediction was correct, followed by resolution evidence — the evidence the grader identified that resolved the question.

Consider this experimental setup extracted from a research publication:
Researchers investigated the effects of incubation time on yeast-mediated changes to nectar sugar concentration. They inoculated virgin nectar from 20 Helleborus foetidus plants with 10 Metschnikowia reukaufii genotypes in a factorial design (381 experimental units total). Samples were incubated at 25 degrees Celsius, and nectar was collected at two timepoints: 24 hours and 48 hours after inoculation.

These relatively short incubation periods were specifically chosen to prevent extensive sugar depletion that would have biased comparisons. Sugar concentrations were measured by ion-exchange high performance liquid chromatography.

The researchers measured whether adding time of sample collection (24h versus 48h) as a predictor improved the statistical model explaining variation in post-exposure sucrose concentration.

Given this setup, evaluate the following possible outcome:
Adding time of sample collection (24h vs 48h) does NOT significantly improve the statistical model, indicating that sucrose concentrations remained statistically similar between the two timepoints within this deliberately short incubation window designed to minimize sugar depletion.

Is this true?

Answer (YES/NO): YES